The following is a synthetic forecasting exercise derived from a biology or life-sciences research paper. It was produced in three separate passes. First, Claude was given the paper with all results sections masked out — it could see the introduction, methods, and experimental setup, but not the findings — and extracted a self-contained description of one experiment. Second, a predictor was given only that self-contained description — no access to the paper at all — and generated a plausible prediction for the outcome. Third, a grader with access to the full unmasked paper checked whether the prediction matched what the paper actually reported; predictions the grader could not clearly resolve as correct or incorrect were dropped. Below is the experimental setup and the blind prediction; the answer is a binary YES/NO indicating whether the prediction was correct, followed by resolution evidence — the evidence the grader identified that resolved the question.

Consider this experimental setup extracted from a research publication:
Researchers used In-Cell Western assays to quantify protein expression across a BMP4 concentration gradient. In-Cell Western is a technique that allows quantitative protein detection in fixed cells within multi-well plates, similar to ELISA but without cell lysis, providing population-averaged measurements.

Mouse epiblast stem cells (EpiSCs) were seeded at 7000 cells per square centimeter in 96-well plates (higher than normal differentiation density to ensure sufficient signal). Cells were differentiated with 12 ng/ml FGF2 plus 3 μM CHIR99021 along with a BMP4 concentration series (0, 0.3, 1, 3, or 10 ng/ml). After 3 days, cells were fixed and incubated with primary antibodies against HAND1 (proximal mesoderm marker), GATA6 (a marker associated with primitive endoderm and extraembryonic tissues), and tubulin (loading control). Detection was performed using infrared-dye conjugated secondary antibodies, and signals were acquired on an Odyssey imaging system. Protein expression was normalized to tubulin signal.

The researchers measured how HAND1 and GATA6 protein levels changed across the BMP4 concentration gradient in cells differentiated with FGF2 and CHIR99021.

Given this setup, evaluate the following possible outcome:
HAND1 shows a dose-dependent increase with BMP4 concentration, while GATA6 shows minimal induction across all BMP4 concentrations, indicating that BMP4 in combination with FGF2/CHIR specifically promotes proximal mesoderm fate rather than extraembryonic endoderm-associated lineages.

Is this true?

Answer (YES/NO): NO